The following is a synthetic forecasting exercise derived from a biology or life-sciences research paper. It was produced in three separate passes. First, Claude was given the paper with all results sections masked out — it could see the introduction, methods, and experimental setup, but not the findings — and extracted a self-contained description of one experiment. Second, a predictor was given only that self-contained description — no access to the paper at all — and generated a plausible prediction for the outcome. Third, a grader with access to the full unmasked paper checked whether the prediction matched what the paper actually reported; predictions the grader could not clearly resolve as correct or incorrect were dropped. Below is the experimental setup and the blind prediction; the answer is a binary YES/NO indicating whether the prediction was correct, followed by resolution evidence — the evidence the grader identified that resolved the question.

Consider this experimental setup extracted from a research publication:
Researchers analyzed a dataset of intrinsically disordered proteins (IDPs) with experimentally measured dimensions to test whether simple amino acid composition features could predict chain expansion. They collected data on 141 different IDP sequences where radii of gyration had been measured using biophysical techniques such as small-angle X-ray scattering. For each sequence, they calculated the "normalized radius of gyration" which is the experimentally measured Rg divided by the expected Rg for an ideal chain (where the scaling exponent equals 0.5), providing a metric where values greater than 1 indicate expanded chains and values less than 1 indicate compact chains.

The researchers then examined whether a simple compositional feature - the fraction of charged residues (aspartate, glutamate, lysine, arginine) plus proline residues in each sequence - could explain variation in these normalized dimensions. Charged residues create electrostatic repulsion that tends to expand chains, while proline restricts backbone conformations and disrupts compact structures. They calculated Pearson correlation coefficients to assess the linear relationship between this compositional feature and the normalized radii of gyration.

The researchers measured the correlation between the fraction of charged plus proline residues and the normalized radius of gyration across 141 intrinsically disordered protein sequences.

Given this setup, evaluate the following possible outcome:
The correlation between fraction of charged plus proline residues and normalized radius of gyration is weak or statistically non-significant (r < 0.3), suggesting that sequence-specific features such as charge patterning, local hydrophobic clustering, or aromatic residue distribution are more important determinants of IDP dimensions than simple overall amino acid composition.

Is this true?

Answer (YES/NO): NO